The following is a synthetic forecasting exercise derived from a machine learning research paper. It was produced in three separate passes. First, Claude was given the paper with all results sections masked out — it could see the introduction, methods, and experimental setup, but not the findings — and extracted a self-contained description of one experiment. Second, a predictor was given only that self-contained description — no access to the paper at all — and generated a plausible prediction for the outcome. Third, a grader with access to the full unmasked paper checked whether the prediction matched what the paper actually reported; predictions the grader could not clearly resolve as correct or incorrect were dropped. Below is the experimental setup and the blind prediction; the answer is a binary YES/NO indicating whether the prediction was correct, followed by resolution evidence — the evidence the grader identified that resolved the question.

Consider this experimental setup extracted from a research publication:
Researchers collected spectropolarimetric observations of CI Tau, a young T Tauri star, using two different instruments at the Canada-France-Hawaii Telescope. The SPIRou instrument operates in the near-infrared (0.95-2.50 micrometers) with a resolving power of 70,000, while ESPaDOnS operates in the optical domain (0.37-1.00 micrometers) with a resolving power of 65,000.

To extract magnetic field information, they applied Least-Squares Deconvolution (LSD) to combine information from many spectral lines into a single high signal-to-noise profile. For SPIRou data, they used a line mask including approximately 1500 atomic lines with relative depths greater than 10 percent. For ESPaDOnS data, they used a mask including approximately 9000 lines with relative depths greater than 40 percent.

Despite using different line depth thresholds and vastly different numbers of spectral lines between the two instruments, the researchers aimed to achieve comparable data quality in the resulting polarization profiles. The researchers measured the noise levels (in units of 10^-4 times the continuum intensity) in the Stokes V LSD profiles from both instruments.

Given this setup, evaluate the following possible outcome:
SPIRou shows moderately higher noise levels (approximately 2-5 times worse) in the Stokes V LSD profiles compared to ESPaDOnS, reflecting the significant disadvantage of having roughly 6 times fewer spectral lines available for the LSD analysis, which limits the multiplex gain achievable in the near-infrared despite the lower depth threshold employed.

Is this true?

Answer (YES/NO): NO